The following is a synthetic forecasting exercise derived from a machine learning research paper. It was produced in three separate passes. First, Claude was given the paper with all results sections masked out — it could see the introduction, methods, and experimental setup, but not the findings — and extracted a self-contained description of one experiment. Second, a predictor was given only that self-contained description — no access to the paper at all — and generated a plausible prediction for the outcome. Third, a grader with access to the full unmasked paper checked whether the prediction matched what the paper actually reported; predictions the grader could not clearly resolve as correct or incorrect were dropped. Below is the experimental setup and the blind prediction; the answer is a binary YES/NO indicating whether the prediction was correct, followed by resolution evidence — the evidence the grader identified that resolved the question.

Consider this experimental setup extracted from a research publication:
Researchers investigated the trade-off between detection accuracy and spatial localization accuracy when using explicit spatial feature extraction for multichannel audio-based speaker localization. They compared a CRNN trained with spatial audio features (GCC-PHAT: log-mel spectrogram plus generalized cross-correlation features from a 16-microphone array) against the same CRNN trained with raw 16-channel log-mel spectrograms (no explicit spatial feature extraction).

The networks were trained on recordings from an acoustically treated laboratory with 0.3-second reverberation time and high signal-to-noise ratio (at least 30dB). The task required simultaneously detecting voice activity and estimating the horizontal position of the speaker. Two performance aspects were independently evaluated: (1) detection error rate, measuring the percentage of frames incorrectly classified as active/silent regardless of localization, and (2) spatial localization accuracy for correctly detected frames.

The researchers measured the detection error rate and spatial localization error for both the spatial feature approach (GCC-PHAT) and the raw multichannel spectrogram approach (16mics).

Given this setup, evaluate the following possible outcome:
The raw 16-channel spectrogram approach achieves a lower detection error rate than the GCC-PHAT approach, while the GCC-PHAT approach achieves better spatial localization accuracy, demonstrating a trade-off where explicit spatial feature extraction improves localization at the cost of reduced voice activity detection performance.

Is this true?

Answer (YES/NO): YES